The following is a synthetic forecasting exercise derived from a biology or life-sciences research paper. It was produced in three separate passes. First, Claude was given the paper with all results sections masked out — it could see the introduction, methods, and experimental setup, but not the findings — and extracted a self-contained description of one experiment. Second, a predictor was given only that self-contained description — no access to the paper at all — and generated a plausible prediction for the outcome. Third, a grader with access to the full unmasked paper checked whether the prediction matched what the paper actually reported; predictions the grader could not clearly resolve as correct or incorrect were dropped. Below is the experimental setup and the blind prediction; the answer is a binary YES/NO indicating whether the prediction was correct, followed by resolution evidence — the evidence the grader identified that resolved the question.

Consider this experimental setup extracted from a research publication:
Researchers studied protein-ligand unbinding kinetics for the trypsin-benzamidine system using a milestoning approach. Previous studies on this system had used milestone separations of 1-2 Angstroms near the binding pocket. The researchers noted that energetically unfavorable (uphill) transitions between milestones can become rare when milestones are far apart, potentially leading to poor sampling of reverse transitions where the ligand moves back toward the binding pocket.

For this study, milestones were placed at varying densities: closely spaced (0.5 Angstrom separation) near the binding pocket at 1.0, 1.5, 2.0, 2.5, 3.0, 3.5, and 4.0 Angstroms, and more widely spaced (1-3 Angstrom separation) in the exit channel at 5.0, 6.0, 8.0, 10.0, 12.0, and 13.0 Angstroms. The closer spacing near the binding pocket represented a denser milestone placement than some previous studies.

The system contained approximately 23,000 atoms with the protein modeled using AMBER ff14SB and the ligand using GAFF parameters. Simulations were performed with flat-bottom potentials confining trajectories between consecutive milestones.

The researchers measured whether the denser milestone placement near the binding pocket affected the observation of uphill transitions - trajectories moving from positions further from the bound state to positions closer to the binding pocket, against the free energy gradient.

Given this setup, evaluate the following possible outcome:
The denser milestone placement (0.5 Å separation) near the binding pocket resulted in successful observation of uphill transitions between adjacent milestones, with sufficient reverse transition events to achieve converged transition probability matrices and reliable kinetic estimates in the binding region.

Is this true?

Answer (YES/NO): YES